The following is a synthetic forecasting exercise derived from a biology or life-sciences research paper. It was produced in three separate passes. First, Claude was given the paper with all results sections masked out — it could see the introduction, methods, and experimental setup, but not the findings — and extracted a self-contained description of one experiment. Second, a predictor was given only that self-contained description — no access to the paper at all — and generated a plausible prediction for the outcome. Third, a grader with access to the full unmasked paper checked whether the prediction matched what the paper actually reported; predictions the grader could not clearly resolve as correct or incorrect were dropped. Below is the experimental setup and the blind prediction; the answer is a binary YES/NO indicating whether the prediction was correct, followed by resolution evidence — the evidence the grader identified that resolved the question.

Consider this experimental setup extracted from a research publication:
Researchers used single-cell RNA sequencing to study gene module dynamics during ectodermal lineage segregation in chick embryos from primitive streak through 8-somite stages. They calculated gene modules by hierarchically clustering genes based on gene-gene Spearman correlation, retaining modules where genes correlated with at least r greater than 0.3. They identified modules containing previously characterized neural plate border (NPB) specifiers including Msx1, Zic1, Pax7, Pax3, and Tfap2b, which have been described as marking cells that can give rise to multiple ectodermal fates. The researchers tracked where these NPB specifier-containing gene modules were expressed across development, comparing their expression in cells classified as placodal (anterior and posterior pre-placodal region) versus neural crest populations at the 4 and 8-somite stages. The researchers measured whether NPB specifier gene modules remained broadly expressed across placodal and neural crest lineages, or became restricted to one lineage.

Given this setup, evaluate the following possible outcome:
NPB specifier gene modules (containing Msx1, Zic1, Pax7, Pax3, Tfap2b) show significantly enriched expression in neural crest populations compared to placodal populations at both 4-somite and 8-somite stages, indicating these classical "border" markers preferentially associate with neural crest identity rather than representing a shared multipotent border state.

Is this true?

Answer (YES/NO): YES